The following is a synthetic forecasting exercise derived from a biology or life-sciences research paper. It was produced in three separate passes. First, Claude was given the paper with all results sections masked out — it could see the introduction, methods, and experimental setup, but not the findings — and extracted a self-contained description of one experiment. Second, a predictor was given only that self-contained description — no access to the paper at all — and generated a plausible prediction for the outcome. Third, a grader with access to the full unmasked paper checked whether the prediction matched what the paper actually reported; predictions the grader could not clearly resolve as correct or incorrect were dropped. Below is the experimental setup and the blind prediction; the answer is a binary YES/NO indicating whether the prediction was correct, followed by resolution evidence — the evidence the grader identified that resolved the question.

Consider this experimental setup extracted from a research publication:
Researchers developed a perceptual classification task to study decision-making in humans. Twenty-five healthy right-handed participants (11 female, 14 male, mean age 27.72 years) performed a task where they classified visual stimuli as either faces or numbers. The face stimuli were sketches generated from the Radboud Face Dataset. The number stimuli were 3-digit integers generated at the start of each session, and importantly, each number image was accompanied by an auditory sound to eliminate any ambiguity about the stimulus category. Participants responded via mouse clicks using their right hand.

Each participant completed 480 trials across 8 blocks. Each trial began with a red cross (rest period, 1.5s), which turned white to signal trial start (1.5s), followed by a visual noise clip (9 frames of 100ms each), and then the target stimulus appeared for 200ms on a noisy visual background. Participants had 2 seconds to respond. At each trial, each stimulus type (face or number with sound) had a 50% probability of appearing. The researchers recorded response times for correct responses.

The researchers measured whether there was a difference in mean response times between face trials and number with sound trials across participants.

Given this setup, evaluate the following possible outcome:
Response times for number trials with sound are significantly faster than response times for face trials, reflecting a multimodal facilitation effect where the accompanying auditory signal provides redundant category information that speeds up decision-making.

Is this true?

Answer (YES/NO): NO